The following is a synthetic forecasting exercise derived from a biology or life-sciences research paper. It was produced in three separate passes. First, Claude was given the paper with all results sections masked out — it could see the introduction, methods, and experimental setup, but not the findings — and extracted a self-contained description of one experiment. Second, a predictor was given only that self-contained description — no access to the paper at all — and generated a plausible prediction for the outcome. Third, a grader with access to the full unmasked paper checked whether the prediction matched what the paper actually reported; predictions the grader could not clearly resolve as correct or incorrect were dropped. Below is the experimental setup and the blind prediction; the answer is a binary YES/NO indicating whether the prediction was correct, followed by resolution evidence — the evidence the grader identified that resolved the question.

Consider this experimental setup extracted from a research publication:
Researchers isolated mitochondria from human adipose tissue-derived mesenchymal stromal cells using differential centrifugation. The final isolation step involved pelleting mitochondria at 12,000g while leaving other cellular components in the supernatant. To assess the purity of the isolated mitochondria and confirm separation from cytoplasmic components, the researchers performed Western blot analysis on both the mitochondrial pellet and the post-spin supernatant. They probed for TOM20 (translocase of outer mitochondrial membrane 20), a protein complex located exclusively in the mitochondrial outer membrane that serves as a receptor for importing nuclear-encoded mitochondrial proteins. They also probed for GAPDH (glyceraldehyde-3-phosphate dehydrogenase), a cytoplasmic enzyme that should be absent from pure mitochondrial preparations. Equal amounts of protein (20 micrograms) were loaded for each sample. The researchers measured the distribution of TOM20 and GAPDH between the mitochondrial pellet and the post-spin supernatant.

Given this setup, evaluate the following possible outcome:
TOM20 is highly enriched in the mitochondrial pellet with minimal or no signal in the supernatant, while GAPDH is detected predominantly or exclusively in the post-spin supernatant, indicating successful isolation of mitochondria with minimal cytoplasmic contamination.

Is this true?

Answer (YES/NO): NO